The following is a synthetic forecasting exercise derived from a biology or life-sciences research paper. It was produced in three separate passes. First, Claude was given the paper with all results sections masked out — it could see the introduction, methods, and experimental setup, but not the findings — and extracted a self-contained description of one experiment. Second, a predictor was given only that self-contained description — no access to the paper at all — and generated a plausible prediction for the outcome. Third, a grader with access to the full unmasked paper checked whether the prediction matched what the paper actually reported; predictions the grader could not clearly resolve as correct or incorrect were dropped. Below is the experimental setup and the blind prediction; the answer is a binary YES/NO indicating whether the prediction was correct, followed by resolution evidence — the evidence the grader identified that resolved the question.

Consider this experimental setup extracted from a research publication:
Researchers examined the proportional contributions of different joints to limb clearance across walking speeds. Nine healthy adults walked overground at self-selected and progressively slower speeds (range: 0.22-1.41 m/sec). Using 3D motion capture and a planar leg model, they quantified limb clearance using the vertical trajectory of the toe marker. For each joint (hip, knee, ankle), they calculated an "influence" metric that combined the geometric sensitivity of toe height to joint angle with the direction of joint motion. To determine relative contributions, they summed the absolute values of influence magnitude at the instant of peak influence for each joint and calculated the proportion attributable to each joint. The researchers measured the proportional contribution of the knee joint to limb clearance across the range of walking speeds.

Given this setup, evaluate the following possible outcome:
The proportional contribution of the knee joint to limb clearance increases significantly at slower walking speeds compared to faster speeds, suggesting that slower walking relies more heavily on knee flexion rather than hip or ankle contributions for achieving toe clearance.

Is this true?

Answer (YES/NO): NO